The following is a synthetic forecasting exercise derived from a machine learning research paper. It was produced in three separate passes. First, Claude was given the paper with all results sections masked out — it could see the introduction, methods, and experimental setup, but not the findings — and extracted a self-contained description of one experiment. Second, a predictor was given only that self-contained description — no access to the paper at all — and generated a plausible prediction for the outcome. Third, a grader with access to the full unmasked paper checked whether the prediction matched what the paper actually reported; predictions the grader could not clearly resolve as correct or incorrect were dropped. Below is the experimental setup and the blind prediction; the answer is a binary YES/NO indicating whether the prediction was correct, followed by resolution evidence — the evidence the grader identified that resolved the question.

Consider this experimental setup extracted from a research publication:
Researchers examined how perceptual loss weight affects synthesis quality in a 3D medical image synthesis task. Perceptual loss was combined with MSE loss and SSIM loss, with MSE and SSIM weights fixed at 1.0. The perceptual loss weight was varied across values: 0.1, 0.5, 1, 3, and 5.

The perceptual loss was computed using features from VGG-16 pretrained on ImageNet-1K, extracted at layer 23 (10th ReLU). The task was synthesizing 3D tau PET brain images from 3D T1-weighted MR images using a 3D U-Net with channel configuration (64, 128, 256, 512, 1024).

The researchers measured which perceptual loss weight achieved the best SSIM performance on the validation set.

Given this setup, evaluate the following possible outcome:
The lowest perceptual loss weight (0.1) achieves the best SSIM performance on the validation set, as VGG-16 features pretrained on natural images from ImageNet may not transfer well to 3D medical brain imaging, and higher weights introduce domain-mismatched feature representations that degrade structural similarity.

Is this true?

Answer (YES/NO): NO